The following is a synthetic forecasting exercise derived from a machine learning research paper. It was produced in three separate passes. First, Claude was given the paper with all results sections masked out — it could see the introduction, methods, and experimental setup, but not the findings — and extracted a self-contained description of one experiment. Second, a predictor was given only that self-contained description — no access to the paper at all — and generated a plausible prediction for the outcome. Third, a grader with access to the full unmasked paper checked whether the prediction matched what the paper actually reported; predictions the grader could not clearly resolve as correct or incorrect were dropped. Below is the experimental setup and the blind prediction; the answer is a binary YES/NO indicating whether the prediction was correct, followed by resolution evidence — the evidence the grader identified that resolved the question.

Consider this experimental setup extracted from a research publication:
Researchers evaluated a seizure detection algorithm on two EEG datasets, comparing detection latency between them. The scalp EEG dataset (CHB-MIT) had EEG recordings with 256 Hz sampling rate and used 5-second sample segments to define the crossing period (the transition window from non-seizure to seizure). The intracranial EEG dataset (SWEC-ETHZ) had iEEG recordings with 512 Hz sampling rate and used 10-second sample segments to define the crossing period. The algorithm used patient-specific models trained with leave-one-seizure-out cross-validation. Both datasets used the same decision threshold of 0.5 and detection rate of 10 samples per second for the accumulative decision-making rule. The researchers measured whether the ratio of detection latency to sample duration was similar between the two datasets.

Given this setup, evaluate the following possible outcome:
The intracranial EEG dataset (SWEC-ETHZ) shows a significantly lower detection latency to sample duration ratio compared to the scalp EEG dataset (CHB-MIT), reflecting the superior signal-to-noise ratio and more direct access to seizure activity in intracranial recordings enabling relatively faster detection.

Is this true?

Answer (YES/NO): NO